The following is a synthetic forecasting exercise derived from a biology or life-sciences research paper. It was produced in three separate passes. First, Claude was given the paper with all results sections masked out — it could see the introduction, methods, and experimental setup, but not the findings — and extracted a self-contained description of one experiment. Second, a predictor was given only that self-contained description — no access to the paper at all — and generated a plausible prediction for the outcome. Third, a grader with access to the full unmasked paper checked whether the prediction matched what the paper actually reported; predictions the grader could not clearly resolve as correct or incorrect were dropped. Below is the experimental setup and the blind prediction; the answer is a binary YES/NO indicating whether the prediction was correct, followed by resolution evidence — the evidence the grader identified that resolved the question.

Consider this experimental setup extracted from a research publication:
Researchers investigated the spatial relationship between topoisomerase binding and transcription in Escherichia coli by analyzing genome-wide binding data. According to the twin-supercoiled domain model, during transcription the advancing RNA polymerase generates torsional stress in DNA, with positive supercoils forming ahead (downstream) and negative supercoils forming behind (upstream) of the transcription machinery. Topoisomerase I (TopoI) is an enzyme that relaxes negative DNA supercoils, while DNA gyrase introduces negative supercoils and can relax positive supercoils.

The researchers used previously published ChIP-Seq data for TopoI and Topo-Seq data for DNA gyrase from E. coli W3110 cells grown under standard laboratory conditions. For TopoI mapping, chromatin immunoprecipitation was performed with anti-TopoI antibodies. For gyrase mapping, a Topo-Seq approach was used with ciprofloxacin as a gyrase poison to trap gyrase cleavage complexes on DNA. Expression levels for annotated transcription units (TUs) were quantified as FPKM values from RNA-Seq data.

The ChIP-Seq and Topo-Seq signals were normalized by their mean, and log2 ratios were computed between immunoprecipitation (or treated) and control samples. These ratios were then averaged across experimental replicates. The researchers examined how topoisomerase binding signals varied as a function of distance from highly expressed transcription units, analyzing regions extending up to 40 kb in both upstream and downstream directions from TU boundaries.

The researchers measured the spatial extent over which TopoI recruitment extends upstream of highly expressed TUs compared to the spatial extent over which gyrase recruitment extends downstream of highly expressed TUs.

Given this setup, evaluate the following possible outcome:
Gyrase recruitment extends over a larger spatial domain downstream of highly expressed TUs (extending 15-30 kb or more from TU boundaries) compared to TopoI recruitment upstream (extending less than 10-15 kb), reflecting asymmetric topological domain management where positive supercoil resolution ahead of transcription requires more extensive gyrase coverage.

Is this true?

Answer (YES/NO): YES